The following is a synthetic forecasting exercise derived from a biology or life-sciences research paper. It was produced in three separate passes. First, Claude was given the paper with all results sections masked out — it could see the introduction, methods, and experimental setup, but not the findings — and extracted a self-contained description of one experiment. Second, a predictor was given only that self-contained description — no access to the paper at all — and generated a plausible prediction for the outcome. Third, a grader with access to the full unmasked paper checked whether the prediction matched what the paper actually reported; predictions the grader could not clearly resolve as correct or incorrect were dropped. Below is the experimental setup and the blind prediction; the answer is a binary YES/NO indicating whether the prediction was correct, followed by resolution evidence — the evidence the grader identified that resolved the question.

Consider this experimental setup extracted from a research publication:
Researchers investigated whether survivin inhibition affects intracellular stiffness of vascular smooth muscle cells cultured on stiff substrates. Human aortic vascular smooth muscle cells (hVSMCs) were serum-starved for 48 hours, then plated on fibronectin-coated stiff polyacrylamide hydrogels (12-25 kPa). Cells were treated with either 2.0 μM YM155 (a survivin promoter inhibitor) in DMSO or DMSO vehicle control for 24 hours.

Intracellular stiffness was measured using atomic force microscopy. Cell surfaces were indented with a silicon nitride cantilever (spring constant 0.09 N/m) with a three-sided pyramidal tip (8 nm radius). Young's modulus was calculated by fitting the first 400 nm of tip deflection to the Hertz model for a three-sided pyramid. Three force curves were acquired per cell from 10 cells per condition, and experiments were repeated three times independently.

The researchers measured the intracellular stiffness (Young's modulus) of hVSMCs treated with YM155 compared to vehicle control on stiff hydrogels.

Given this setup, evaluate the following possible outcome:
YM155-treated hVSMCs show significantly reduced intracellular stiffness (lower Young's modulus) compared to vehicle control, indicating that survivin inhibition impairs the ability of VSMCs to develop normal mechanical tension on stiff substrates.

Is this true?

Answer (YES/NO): YES